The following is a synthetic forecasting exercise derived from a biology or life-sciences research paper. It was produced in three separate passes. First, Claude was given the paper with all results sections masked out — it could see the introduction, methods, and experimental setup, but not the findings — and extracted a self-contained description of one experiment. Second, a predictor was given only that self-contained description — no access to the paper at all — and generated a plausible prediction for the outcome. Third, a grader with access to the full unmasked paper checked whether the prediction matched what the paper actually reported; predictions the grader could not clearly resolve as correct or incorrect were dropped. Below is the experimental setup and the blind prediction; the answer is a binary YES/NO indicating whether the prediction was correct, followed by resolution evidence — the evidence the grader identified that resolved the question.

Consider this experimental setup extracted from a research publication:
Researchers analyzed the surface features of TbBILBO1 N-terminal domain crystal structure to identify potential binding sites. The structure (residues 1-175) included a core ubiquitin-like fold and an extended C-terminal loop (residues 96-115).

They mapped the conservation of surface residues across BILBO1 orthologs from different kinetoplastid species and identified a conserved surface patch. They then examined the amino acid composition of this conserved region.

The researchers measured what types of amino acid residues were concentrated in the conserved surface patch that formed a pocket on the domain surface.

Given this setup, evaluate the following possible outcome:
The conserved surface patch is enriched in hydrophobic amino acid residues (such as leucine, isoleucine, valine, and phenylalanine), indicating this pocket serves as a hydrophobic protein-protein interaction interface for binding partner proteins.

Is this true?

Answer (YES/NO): NO